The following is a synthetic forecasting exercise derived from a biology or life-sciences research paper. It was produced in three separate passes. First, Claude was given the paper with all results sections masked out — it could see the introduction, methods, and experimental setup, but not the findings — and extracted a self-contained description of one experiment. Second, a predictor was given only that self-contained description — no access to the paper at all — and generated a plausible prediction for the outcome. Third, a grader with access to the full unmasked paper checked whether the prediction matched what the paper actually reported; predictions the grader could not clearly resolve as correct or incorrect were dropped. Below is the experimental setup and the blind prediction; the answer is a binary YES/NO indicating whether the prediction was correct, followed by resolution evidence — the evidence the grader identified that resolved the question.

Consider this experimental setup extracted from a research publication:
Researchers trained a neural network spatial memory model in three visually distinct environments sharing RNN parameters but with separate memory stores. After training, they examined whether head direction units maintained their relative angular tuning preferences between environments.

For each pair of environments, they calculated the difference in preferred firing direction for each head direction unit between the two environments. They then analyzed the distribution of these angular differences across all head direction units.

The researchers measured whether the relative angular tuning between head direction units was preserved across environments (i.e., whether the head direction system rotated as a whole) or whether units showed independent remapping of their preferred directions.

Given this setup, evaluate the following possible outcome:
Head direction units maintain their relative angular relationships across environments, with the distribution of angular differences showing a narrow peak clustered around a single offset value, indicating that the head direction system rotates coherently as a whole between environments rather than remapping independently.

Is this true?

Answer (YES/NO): YES